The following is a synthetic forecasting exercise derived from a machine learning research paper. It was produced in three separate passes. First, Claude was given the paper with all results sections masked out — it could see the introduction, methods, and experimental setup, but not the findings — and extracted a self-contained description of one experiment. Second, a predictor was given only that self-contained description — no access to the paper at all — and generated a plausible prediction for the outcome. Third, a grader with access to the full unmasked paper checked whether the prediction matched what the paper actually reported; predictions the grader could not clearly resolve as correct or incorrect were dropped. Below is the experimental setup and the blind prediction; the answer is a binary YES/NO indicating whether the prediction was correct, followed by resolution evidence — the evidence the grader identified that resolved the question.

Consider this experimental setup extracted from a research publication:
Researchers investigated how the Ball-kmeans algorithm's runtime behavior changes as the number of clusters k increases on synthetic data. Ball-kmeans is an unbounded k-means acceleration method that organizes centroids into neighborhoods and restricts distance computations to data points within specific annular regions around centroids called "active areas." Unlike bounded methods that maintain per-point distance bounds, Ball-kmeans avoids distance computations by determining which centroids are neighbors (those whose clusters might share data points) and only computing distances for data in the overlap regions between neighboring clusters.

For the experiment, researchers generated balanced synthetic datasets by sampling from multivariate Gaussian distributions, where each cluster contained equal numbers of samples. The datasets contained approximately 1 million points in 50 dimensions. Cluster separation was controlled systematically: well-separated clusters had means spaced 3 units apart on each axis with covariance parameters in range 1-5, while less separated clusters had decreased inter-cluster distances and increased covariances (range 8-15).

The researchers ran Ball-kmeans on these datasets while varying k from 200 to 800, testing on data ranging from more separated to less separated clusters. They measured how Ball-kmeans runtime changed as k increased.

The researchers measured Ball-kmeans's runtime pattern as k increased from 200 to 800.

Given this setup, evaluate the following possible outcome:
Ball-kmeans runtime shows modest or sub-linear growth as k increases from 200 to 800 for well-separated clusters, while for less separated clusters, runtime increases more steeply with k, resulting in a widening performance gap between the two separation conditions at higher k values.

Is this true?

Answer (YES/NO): NO